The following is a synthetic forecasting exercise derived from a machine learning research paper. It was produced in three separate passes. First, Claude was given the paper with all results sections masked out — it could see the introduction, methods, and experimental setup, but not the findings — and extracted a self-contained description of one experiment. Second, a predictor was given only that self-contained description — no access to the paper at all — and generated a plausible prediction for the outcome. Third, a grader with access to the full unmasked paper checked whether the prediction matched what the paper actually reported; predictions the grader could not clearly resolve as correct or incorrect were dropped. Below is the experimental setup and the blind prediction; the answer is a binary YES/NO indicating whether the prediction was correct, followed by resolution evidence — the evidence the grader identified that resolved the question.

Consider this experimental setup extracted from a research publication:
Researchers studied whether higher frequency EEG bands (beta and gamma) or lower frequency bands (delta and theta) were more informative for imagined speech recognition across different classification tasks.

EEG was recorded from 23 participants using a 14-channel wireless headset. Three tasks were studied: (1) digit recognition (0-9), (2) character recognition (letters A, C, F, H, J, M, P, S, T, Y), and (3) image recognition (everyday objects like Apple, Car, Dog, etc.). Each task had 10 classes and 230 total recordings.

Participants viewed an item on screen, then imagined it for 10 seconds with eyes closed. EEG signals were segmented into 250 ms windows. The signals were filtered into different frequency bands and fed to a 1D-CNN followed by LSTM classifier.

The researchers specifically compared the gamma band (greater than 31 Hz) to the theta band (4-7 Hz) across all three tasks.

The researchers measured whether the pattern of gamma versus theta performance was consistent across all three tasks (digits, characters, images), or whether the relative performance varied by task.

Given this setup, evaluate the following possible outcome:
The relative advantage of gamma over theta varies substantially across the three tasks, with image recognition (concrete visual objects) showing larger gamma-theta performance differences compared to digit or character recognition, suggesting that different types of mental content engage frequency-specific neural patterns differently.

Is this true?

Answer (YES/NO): NO